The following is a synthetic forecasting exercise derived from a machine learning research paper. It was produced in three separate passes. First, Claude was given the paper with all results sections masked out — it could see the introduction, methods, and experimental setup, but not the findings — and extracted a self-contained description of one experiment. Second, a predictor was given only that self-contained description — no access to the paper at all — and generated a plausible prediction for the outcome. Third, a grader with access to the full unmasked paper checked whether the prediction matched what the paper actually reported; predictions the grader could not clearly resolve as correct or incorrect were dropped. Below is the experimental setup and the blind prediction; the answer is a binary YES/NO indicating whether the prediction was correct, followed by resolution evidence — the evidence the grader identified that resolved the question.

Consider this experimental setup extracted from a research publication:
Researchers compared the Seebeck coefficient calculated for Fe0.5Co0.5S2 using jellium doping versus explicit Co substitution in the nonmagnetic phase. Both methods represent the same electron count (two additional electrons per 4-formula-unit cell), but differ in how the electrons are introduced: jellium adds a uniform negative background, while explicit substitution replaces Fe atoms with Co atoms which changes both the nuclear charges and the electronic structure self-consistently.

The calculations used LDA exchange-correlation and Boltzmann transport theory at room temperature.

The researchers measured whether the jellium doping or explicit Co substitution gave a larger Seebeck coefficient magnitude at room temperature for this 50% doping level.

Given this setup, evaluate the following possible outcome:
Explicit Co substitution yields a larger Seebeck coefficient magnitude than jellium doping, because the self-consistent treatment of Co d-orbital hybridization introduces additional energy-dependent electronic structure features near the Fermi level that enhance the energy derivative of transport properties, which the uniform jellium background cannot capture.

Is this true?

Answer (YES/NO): YES